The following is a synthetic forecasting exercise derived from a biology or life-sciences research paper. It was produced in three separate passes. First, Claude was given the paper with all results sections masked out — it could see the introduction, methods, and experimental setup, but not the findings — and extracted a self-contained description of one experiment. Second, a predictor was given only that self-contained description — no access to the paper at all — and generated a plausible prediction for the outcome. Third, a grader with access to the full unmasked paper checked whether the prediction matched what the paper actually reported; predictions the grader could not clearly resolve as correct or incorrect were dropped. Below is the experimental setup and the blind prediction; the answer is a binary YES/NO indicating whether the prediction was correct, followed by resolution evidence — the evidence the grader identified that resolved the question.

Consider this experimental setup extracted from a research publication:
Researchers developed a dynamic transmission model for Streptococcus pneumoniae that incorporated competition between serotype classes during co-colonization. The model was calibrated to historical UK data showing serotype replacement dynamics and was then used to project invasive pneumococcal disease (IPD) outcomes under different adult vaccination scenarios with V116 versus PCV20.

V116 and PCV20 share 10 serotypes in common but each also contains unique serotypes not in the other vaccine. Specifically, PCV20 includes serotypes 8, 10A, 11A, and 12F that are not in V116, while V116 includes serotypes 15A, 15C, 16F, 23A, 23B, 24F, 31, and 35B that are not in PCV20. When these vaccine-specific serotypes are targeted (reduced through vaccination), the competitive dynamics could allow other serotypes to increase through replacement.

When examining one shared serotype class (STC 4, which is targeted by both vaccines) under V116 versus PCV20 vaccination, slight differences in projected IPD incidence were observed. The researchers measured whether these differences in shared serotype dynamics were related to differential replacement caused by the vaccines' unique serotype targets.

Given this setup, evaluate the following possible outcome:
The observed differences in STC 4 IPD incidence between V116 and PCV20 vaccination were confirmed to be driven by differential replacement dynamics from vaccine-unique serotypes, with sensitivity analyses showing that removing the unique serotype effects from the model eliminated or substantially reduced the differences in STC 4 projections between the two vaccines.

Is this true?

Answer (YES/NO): NO